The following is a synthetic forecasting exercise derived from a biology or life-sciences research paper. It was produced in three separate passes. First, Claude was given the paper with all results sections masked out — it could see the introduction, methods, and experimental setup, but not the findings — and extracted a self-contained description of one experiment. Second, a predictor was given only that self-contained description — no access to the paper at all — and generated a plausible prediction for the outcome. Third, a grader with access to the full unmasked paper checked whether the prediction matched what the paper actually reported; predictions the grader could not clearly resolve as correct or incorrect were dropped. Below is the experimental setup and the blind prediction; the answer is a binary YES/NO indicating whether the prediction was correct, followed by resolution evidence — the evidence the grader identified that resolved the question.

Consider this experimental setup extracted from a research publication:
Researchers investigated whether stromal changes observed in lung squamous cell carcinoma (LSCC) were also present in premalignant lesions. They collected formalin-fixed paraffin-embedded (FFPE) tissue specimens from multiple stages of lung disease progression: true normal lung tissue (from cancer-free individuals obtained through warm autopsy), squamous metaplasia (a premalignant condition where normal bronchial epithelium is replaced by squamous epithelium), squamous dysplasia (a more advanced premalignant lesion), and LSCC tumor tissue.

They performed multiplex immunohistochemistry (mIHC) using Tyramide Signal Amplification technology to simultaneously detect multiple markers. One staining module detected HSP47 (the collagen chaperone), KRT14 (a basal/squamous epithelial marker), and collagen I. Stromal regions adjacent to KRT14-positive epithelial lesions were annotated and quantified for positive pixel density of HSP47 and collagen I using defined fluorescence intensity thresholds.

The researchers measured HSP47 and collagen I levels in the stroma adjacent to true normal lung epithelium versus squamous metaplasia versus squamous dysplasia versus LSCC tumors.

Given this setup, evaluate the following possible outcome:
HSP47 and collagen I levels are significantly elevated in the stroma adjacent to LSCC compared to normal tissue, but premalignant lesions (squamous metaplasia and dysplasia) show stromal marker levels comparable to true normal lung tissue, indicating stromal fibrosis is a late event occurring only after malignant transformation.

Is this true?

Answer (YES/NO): NO